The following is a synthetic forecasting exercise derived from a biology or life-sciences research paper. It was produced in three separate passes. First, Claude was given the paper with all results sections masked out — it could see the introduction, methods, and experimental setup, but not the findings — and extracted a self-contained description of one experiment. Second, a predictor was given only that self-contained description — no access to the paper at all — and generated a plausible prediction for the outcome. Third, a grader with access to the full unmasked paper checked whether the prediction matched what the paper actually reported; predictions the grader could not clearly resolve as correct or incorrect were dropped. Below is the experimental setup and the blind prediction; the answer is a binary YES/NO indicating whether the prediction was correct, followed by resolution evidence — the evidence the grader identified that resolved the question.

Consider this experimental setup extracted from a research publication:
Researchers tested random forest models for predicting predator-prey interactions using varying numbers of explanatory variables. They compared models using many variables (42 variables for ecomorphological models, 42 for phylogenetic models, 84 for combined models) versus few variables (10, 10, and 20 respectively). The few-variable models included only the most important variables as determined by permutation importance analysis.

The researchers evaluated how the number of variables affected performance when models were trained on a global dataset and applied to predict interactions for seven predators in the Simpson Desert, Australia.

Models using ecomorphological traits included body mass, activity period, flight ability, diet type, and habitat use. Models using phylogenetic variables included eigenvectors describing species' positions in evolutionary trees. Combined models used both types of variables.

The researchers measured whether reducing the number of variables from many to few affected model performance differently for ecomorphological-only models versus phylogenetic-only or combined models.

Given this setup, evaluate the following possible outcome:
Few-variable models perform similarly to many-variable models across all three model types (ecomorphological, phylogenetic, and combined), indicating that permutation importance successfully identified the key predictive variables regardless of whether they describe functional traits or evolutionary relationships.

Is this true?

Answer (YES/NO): NO